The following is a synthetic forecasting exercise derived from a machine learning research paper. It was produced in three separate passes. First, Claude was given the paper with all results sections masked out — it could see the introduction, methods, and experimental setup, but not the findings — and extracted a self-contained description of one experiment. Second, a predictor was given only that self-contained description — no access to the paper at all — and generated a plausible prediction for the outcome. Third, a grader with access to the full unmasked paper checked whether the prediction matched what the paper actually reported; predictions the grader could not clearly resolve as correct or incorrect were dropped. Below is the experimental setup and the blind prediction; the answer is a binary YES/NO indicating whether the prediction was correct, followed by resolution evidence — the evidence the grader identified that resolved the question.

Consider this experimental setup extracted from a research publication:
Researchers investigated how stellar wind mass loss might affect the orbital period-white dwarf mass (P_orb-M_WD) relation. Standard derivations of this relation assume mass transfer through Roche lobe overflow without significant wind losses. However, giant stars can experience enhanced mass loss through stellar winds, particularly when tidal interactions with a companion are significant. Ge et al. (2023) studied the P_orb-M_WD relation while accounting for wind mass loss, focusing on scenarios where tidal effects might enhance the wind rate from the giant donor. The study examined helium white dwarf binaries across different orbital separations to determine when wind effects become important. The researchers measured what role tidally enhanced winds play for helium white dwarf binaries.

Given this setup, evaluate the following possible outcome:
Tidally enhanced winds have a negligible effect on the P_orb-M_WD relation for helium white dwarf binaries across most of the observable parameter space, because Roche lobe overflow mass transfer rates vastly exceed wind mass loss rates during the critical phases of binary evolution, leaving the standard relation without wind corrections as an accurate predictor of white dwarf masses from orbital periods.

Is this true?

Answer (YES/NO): NO